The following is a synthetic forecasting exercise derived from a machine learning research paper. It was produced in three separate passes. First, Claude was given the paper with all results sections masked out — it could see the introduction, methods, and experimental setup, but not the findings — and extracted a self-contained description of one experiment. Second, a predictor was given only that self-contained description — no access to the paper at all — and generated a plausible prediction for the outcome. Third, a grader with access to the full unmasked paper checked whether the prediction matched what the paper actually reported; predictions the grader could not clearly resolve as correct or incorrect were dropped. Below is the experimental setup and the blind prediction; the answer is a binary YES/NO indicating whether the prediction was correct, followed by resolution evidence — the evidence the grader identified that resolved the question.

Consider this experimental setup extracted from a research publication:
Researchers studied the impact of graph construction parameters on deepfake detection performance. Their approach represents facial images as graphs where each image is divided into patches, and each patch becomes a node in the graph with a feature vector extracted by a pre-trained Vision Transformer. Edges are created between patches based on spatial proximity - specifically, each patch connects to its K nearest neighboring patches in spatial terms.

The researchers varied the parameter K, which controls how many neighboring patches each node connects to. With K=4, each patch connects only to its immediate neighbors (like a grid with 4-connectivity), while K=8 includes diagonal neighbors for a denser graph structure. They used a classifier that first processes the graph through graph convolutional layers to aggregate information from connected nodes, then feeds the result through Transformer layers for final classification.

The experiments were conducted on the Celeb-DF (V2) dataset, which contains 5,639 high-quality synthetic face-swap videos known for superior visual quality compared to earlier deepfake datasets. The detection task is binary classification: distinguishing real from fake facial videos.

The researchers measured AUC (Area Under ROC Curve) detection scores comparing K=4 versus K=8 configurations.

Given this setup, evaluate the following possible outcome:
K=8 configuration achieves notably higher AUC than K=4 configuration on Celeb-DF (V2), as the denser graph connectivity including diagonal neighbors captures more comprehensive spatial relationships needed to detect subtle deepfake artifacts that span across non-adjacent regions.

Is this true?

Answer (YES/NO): NO